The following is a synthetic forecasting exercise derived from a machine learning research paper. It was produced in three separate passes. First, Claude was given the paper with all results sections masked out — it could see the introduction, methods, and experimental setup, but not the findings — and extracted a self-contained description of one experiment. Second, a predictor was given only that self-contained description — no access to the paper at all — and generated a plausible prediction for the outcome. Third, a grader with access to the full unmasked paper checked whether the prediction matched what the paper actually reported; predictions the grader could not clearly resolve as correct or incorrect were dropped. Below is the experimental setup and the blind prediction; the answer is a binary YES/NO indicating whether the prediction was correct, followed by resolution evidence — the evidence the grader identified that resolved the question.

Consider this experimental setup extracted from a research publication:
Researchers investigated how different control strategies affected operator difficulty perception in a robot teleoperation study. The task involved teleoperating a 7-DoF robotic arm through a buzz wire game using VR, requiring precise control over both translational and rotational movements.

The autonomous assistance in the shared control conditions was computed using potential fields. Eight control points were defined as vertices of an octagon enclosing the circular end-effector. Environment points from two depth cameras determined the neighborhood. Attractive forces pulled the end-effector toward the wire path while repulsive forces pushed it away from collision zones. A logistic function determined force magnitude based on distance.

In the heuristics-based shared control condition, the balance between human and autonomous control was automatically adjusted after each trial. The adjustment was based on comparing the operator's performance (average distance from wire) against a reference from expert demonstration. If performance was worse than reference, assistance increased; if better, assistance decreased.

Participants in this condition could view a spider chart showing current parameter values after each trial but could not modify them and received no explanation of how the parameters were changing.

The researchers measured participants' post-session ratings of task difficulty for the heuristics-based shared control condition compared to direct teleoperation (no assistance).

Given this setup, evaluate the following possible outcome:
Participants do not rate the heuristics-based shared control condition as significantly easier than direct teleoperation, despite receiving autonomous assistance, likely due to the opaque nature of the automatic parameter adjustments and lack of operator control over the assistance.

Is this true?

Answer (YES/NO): YES